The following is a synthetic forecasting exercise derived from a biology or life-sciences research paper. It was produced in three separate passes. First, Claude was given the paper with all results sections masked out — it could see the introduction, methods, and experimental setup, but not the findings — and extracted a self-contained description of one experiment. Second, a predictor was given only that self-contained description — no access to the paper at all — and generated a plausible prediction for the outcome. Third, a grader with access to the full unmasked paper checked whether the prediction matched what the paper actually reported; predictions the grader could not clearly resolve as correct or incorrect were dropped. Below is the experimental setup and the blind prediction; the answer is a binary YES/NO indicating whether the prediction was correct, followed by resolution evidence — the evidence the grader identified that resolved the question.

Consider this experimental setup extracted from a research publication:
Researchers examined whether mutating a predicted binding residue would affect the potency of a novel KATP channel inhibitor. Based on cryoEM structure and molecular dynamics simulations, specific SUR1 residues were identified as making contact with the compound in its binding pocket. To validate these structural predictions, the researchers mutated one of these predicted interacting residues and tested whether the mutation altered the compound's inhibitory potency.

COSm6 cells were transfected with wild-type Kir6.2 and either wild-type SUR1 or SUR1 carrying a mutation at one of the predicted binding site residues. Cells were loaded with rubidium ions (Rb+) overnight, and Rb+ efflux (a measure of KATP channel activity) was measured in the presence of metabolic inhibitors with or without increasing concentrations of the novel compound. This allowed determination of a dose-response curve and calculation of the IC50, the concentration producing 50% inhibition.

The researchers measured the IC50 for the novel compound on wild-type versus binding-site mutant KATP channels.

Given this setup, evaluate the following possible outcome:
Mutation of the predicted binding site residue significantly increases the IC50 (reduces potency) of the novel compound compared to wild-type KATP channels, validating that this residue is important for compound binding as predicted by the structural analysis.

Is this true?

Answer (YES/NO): YES